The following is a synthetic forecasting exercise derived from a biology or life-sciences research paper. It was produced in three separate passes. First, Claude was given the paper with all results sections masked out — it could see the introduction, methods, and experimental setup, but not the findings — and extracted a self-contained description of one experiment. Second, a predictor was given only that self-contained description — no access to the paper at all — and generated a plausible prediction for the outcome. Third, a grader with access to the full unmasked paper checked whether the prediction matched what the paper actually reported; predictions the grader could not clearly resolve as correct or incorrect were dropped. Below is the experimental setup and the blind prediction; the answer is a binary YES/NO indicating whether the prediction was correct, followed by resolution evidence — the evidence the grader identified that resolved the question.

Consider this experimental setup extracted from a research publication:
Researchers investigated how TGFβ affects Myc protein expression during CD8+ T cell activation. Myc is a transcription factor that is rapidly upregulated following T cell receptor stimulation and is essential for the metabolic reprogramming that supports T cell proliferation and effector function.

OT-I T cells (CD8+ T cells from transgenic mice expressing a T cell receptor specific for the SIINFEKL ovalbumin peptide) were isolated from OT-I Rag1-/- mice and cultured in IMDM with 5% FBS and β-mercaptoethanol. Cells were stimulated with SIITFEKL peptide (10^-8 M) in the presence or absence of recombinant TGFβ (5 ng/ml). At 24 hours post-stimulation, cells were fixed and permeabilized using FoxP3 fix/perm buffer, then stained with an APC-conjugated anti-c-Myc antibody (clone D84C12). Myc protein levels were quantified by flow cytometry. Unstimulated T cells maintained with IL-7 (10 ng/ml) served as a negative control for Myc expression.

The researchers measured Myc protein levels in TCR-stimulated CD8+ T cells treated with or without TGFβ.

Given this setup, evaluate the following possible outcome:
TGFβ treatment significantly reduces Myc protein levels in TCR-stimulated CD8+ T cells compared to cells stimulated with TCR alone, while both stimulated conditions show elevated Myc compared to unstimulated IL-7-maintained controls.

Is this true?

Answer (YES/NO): YES